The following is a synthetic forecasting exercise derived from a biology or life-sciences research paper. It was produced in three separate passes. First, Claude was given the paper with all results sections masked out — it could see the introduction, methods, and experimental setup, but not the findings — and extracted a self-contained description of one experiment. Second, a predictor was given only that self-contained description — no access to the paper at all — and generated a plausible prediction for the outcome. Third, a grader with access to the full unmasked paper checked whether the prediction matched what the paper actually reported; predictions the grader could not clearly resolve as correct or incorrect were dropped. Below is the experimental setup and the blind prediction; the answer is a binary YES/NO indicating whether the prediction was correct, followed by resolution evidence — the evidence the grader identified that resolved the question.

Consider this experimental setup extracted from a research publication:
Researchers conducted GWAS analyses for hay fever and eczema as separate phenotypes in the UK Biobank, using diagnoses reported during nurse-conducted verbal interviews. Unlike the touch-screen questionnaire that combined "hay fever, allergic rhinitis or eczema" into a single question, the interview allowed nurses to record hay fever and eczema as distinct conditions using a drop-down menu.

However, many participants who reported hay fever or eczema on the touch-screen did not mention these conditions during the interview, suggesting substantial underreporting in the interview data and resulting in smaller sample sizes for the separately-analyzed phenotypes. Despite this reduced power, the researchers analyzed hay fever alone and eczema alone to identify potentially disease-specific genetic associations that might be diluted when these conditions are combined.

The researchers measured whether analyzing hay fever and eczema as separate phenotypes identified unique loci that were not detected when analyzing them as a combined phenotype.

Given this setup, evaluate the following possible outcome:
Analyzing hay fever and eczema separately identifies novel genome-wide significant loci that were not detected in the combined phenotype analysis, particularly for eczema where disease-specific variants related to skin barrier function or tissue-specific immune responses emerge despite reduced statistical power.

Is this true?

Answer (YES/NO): YES